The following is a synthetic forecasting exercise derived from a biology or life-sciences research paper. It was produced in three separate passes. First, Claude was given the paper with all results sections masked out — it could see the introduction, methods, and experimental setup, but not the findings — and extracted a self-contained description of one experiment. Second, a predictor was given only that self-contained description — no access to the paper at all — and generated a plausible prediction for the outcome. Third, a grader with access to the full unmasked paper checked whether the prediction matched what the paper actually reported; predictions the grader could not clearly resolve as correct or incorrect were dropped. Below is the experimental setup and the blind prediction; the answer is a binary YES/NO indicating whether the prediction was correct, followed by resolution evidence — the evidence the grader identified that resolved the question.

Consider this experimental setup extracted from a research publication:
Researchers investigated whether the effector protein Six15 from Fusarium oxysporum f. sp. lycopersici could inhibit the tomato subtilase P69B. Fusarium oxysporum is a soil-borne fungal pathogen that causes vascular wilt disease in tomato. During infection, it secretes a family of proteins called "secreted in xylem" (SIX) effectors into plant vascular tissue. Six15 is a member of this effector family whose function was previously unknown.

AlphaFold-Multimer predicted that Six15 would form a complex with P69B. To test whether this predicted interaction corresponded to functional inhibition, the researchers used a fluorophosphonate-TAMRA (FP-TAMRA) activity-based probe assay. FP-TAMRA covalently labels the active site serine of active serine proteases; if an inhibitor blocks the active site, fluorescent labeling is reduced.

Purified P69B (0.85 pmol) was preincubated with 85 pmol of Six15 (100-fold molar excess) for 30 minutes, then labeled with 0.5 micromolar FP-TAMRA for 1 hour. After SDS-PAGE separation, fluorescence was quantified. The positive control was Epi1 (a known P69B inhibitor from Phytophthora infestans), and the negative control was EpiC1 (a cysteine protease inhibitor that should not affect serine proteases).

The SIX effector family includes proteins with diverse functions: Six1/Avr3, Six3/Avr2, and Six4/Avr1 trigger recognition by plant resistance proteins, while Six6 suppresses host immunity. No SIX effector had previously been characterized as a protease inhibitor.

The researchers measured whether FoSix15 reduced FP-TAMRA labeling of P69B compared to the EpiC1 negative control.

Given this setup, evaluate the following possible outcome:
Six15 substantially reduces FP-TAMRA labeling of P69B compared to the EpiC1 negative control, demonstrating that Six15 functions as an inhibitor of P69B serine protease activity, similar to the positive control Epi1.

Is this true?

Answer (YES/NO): YES